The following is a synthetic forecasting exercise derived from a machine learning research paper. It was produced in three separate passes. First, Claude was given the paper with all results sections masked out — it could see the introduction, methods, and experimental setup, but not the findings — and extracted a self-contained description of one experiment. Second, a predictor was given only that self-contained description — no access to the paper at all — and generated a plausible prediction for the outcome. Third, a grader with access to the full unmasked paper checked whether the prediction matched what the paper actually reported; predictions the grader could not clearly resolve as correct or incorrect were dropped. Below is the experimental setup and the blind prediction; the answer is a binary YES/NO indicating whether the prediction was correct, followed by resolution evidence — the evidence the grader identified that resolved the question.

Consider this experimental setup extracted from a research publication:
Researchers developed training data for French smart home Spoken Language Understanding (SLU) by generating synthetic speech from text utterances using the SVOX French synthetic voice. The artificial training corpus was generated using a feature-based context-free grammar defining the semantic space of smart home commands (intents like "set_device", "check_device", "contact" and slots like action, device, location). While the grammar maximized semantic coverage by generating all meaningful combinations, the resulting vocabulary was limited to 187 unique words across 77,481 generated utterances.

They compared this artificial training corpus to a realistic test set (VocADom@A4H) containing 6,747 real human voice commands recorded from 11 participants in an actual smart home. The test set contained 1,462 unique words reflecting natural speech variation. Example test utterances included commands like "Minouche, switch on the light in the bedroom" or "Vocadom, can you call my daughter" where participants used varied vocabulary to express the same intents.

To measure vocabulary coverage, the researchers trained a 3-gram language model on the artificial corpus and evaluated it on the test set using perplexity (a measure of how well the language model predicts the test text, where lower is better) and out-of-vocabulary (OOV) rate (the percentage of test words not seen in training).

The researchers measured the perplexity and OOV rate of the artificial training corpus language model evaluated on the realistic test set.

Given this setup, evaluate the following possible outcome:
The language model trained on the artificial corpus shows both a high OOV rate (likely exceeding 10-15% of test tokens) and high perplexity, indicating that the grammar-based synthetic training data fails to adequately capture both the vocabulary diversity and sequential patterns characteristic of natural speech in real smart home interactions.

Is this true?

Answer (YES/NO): YES